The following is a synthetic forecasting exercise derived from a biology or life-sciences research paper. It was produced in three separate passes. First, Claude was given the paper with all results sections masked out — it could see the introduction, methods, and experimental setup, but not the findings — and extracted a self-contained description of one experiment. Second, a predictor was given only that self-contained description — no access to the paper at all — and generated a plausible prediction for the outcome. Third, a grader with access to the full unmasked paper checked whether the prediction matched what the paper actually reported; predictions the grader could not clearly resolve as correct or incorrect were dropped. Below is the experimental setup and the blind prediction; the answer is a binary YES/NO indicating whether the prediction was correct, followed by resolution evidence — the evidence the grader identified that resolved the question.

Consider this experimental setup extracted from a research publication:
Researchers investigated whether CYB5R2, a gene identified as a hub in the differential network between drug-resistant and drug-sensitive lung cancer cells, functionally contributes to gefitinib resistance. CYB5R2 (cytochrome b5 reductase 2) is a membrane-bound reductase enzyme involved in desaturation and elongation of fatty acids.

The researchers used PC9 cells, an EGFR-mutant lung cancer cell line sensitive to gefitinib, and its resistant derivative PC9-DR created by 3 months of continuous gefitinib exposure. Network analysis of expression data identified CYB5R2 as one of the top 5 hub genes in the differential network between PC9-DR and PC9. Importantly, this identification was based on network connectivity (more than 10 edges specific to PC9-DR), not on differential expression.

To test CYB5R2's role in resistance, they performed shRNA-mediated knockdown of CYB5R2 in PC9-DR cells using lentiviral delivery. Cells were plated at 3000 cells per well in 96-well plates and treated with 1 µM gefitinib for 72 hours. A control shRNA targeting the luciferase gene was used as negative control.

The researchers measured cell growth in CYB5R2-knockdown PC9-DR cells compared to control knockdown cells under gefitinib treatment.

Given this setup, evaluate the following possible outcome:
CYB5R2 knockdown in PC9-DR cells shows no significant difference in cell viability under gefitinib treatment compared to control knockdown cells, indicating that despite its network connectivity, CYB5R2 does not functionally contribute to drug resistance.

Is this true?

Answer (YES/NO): YES